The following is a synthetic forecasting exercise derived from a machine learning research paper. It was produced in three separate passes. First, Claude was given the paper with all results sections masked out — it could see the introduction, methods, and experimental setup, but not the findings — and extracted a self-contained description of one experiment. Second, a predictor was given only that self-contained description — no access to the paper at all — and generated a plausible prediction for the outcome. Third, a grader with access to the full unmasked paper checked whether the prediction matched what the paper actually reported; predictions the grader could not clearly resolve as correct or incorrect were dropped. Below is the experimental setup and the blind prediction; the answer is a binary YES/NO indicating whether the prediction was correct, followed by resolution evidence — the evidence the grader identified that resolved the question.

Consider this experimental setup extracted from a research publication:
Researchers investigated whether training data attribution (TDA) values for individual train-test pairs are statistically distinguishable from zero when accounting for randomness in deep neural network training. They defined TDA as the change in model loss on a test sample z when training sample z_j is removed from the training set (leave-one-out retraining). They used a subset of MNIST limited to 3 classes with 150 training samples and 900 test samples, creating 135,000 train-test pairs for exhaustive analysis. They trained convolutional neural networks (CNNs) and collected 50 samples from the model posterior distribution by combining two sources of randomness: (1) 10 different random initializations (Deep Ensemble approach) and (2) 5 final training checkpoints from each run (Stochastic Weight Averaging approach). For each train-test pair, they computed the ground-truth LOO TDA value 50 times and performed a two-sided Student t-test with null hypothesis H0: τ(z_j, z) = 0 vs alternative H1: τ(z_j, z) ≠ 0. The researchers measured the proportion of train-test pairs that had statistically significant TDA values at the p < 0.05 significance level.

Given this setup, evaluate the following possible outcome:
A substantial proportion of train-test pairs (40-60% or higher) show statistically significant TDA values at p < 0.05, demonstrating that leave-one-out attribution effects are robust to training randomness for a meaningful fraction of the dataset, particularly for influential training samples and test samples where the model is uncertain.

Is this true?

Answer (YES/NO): NO